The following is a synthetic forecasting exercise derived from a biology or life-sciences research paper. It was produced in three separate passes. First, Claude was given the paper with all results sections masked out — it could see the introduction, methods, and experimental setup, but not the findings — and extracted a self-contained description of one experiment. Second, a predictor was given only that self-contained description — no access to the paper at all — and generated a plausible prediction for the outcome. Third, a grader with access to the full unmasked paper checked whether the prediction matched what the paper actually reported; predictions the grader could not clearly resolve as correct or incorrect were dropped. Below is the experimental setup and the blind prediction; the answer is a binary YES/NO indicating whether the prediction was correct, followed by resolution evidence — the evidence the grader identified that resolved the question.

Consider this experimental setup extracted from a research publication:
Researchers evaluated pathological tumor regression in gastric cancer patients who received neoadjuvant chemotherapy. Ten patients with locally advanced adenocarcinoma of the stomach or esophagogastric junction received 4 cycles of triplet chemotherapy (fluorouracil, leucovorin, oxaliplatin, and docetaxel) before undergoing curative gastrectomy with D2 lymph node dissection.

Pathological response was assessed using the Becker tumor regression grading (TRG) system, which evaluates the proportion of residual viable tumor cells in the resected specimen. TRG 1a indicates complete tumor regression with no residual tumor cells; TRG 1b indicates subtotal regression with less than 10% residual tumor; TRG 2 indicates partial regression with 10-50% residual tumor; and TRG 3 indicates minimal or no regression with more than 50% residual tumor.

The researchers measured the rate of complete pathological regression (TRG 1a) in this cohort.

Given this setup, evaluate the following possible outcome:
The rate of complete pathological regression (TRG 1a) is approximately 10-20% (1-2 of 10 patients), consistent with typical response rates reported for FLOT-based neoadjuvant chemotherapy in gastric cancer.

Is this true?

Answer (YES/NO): YES